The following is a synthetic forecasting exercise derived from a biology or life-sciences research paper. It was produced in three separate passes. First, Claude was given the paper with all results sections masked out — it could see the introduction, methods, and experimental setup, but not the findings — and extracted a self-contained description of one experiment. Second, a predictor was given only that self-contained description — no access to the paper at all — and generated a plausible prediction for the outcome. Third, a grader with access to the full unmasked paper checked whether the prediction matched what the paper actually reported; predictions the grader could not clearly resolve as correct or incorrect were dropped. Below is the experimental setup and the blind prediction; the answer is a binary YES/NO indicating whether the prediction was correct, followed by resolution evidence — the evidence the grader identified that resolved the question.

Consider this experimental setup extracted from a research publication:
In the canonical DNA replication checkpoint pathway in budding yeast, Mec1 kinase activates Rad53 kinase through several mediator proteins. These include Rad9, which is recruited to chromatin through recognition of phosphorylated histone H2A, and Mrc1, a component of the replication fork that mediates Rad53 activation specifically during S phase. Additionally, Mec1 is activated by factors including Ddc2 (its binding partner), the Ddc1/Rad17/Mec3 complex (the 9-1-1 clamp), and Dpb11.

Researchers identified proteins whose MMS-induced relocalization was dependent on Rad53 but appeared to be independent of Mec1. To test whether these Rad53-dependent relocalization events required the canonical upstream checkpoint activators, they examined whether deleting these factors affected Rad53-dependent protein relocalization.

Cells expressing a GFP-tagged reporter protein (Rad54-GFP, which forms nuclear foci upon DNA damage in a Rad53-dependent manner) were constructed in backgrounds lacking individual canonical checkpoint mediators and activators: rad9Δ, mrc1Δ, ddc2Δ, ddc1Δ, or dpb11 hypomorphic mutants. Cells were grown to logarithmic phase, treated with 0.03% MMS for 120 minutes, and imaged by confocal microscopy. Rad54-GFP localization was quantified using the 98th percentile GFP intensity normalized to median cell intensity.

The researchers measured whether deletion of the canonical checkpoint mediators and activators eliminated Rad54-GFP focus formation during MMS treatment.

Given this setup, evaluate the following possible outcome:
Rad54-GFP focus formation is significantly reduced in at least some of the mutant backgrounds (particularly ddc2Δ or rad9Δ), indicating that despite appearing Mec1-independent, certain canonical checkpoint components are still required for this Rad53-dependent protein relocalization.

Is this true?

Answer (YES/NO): NO